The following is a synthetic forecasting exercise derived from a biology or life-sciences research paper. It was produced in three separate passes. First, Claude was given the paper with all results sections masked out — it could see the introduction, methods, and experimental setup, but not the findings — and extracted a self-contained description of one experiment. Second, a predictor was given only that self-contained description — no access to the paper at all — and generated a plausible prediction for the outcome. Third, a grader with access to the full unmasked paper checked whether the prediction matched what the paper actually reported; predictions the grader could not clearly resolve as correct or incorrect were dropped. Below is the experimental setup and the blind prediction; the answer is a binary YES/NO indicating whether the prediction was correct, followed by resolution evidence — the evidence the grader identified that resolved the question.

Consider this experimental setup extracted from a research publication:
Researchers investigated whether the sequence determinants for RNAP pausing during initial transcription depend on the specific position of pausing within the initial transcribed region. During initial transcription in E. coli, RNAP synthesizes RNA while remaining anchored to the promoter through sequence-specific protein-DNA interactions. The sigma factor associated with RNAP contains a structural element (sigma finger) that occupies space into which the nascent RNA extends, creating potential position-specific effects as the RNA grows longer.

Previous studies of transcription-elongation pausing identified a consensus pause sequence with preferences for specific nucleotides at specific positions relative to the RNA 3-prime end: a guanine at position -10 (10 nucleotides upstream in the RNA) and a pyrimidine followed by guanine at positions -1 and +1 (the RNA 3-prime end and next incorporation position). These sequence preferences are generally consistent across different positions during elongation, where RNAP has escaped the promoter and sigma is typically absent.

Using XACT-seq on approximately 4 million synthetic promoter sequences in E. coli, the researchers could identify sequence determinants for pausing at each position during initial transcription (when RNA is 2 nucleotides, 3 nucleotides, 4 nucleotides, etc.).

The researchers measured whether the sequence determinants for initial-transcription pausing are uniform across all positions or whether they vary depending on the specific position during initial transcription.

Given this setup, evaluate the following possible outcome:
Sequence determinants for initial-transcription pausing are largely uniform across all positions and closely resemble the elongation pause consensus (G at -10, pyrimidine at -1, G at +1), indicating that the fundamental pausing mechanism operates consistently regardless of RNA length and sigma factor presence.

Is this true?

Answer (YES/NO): NO